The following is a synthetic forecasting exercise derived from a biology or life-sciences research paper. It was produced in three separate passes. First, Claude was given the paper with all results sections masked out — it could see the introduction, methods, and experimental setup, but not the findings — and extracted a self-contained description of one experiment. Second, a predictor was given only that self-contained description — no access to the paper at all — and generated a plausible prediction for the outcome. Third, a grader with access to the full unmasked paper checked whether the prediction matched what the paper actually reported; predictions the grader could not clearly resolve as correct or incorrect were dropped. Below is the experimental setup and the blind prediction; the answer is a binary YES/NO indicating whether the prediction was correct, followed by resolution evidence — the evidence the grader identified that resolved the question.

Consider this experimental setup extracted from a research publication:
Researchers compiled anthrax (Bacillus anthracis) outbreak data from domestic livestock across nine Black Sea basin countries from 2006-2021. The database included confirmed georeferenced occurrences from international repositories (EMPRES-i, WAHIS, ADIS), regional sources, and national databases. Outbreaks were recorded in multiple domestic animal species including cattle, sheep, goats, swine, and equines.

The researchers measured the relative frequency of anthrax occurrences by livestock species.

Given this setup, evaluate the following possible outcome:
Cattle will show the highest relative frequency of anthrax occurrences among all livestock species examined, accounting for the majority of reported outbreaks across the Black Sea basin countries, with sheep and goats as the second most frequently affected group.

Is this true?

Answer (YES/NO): YES